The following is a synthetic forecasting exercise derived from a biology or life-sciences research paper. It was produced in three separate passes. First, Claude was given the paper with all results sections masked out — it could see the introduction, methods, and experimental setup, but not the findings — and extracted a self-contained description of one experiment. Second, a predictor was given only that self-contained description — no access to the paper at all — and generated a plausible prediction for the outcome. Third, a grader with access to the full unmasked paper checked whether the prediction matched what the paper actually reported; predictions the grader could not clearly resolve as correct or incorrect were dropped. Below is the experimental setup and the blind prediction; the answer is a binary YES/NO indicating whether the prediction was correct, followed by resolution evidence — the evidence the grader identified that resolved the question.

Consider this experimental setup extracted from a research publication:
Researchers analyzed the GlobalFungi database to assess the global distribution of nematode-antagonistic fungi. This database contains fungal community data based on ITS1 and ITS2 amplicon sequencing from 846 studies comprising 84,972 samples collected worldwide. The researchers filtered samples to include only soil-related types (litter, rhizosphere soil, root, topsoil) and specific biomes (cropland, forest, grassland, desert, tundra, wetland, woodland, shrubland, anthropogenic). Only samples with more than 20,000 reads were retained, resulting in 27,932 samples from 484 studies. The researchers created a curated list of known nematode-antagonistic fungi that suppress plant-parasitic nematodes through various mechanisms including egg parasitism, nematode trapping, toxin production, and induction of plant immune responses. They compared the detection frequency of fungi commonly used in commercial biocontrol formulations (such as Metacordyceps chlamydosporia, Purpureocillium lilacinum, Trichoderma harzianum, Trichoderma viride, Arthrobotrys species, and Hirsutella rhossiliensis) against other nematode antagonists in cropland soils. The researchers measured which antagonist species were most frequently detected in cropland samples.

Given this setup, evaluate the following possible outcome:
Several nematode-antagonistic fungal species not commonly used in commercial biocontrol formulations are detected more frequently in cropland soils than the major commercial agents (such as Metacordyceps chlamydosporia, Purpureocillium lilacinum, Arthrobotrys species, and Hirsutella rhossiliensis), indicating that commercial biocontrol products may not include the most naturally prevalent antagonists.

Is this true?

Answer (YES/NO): YES